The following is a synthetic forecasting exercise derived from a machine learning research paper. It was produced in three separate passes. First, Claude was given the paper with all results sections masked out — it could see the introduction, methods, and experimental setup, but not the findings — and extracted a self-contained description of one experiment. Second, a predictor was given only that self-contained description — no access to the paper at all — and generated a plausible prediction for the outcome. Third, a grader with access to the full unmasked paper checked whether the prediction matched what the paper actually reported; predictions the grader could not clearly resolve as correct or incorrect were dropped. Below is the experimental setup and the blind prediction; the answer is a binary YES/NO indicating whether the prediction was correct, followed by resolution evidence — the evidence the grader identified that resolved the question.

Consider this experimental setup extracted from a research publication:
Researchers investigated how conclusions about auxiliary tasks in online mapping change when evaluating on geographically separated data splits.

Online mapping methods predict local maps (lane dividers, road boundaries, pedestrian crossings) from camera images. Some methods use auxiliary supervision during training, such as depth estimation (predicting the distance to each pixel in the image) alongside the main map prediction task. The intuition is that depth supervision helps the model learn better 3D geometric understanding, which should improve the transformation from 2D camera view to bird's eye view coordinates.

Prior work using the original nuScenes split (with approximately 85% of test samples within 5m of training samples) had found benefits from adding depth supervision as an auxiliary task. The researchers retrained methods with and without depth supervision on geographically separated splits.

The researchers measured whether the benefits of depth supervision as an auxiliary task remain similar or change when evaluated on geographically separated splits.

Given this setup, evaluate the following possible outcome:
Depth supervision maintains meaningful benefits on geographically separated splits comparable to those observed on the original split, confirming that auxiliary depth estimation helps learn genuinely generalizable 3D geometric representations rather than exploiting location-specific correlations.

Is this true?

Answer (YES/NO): NO